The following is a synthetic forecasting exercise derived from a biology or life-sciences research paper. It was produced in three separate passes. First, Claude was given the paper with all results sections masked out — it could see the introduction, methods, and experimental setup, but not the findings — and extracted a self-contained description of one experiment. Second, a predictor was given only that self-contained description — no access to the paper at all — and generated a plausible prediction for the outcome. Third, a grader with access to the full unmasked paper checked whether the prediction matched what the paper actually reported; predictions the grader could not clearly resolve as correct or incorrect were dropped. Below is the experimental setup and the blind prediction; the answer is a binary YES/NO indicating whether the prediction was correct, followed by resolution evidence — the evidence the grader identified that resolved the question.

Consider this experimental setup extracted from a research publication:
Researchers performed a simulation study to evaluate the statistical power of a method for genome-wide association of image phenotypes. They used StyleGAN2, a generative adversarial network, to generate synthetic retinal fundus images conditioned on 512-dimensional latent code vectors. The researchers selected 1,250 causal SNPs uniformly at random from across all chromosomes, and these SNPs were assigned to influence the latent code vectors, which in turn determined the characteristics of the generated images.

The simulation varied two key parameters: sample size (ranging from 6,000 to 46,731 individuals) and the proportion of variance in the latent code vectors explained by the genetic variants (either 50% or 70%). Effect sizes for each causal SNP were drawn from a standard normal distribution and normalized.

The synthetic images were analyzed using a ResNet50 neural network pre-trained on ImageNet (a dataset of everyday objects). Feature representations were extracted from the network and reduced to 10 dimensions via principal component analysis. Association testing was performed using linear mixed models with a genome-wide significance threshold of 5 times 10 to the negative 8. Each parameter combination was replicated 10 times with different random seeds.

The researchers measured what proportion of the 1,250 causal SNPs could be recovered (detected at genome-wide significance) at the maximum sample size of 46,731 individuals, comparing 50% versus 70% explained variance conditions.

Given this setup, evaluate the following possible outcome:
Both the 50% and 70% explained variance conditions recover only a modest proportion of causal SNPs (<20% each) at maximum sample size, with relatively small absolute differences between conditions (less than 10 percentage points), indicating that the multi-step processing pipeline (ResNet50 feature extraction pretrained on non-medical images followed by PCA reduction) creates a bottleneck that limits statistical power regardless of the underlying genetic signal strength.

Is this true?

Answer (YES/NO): NO